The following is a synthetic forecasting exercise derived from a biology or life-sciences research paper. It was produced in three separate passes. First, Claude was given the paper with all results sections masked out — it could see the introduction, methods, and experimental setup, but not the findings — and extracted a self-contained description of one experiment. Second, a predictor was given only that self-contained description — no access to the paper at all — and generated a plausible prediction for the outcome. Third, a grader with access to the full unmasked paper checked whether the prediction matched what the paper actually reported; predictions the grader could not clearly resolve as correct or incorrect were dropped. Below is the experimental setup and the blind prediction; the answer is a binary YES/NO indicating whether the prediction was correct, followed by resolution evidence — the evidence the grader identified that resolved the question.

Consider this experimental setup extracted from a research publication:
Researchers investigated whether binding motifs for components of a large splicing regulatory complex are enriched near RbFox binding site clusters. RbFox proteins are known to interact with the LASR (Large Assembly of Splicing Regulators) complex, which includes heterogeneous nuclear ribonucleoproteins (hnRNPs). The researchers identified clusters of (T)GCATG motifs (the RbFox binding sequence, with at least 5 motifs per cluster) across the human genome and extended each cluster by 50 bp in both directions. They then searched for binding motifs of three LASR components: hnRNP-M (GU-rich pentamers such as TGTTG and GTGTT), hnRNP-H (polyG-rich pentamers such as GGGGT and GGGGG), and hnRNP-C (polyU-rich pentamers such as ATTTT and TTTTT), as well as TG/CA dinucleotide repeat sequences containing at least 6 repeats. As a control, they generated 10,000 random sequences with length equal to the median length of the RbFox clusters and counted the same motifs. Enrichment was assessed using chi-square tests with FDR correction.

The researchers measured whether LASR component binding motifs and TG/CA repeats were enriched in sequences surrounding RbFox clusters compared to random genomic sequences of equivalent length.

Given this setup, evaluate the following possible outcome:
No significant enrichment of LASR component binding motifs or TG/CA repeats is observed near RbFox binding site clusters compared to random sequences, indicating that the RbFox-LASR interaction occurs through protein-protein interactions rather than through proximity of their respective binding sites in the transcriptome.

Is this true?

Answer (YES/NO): NO